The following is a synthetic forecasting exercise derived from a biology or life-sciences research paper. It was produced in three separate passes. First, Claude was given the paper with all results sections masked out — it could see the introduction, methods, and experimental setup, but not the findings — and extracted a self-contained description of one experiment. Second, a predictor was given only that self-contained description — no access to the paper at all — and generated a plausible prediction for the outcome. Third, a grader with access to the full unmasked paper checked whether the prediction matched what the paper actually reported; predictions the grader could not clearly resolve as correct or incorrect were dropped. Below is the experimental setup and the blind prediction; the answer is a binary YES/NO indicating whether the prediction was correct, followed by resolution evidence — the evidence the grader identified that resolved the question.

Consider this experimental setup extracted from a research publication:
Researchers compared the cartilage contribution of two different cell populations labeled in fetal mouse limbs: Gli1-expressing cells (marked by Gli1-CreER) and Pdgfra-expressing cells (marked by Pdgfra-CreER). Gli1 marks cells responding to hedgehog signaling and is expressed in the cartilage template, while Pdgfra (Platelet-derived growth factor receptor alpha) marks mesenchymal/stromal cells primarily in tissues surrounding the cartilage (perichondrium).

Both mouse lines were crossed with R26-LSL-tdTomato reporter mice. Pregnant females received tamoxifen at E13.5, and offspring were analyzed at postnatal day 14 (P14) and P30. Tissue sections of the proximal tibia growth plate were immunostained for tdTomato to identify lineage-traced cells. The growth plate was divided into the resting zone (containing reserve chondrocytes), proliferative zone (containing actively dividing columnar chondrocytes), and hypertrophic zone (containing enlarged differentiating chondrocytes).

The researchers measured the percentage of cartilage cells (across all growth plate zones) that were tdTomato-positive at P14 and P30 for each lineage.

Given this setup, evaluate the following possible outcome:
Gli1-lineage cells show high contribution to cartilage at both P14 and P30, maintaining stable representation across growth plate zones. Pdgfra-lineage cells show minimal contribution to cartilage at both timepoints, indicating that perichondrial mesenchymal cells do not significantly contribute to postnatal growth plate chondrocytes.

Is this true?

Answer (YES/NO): NO